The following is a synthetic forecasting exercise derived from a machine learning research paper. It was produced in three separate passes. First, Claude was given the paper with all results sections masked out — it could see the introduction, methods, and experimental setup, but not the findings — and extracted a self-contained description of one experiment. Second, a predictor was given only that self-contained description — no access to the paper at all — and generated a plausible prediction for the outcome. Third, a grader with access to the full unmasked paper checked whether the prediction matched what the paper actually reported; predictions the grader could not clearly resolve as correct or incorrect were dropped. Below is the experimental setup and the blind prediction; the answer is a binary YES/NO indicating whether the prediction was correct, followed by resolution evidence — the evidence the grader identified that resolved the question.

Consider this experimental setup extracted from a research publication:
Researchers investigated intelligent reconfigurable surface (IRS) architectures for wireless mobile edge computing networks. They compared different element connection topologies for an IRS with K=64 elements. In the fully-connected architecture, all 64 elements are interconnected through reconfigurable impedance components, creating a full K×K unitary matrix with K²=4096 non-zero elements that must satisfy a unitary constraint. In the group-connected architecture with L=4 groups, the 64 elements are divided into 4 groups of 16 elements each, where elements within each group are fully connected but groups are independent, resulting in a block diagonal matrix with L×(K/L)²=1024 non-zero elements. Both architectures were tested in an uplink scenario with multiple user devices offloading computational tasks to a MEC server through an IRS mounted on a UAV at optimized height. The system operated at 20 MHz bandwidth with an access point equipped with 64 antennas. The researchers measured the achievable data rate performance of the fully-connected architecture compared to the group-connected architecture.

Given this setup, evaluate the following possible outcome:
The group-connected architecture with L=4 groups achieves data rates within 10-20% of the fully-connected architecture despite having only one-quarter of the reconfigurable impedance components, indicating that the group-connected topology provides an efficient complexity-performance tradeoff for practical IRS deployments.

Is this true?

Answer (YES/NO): NO